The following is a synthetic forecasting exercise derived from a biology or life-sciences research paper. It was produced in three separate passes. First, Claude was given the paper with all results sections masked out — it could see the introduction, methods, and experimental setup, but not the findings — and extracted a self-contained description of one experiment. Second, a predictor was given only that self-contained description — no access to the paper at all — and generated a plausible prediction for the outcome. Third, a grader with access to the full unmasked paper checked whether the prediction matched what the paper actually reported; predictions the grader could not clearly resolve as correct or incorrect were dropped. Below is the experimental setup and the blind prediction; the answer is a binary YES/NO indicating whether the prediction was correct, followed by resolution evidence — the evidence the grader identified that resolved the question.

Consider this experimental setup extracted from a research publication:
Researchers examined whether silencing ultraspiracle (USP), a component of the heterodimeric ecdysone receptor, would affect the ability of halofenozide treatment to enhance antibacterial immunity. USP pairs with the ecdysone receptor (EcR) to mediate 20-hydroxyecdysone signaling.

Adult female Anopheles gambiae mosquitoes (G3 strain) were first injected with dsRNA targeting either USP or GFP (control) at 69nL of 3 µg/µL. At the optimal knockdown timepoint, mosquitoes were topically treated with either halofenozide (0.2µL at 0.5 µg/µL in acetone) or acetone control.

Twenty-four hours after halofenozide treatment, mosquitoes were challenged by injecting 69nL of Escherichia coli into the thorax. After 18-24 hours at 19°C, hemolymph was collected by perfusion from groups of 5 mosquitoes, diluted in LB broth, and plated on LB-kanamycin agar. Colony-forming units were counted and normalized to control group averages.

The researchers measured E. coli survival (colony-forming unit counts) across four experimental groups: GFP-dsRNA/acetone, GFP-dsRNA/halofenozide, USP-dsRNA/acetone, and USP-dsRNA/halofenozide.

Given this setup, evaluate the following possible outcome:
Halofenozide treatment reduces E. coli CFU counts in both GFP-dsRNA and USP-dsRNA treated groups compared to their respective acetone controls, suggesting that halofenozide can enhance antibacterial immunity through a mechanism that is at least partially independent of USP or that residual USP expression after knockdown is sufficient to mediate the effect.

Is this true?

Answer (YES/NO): NO